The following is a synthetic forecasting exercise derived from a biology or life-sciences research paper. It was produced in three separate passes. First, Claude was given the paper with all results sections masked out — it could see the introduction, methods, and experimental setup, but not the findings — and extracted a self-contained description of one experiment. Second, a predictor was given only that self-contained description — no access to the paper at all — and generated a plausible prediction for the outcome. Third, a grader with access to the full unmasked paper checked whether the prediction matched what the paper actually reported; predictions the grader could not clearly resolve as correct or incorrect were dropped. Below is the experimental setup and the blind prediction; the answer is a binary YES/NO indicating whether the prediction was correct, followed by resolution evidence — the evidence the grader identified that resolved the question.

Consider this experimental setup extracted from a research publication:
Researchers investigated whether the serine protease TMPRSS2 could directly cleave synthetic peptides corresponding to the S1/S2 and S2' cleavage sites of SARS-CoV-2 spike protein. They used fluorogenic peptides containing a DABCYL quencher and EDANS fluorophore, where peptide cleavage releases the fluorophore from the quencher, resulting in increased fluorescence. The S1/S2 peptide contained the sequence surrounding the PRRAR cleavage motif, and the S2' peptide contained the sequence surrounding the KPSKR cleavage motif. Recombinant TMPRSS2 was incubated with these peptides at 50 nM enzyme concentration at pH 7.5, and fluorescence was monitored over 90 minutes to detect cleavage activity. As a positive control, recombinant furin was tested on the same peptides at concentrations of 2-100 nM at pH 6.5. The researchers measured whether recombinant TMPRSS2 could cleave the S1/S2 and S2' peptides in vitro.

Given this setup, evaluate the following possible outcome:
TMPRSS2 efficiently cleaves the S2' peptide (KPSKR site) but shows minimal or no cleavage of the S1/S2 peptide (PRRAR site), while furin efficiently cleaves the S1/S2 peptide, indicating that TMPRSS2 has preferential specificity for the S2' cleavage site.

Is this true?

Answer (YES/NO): NO